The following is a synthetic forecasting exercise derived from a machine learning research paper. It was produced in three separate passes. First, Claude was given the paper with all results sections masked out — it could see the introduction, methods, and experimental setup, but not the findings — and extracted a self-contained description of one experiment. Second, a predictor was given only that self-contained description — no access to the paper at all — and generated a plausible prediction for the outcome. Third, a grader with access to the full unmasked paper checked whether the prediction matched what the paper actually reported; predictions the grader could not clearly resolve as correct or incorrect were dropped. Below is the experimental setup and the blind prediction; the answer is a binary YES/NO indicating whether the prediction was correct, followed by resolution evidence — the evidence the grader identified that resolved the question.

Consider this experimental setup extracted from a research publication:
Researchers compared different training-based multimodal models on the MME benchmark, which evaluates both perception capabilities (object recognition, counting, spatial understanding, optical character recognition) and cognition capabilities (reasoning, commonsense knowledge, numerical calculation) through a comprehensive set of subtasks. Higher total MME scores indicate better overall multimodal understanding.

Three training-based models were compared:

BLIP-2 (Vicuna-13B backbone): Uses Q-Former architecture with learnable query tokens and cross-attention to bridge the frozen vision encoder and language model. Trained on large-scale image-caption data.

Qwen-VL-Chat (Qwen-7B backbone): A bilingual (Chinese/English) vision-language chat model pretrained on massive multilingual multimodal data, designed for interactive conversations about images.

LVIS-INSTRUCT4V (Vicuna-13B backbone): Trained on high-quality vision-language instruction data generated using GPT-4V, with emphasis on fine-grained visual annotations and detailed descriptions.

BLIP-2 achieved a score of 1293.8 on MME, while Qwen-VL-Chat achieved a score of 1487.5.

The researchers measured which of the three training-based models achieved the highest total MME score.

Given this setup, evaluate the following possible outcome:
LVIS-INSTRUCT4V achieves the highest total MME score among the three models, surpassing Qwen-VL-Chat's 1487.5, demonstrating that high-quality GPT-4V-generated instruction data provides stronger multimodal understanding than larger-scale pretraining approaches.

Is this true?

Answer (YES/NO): YES